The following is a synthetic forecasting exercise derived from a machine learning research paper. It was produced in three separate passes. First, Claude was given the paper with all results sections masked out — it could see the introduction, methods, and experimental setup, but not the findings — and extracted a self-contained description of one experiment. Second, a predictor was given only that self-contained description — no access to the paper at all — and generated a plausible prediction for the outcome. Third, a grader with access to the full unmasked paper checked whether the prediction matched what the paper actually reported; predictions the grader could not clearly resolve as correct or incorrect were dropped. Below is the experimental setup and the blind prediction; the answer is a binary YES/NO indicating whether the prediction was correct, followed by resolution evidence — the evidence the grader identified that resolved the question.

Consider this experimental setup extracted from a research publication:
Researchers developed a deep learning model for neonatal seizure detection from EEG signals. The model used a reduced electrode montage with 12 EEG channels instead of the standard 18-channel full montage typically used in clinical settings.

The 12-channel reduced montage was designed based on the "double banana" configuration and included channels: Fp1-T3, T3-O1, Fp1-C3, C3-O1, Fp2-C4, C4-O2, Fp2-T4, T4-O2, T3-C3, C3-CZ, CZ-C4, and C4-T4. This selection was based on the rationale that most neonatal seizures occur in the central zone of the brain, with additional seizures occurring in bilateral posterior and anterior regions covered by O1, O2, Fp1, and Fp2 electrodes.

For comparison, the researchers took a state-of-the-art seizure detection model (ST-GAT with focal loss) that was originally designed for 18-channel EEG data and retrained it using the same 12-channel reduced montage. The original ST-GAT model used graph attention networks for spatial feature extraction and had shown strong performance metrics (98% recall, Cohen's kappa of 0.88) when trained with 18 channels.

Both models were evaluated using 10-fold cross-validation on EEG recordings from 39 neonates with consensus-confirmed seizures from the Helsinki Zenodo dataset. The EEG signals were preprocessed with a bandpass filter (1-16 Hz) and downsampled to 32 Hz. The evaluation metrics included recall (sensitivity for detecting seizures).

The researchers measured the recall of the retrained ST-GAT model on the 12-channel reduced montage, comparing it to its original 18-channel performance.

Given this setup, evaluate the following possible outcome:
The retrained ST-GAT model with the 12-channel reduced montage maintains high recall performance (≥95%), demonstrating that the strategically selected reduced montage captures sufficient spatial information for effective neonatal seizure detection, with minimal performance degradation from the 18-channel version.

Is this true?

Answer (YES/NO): NO